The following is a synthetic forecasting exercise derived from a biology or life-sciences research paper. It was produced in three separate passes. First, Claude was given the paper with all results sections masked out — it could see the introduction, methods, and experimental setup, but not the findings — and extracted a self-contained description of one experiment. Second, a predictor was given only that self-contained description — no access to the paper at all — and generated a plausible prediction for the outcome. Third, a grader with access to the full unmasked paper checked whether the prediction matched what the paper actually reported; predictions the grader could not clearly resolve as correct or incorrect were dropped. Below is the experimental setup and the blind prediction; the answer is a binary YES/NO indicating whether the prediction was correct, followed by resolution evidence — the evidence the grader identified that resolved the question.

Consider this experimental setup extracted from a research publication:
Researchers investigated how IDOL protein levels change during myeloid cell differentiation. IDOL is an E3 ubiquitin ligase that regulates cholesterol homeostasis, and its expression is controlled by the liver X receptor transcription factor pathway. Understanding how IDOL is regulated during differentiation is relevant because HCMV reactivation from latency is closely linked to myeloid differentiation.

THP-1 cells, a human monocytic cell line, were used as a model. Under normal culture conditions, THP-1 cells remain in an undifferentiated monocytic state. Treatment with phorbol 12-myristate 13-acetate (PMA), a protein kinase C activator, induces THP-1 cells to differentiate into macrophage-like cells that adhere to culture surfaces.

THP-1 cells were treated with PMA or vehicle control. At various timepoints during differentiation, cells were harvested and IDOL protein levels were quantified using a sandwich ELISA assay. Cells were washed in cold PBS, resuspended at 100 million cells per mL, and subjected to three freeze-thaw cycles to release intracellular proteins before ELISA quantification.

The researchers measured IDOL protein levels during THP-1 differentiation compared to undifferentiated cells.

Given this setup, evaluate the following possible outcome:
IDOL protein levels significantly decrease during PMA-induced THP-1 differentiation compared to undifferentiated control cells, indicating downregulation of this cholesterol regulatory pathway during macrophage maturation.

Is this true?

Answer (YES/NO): YES